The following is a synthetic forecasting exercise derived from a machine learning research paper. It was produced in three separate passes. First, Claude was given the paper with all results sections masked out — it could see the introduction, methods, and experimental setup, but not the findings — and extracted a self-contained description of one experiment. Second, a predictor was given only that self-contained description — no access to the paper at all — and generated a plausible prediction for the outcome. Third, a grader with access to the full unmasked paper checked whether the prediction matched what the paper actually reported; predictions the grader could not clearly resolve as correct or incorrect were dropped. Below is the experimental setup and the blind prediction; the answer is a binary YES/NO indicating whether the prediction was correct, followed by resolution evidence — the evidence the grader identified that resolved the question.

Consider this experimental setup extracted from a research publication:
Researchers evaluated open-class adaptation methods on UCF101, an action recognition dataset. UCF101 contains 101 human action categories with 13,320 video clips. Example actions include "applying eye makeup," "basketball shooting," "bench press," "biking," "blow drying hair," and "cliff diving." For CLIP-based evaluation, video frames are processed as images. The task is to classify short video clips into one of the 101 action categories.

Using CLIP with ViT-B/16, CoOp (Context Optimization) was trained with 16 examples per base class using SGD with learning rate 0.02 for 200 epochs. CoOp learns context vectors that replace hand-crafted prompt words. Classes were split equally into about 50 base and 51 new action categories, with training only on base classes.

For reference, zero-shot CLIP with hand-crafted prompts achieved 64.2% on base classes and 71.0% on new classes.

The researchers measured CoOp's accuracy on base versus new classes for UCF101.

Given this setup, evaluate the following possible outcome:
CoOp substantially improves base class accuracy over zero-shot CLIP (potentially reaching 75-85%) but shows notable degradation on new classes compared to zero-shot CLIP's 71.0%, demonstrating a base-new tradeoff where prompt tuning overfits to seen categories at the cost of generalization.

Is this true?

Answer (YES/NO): YES